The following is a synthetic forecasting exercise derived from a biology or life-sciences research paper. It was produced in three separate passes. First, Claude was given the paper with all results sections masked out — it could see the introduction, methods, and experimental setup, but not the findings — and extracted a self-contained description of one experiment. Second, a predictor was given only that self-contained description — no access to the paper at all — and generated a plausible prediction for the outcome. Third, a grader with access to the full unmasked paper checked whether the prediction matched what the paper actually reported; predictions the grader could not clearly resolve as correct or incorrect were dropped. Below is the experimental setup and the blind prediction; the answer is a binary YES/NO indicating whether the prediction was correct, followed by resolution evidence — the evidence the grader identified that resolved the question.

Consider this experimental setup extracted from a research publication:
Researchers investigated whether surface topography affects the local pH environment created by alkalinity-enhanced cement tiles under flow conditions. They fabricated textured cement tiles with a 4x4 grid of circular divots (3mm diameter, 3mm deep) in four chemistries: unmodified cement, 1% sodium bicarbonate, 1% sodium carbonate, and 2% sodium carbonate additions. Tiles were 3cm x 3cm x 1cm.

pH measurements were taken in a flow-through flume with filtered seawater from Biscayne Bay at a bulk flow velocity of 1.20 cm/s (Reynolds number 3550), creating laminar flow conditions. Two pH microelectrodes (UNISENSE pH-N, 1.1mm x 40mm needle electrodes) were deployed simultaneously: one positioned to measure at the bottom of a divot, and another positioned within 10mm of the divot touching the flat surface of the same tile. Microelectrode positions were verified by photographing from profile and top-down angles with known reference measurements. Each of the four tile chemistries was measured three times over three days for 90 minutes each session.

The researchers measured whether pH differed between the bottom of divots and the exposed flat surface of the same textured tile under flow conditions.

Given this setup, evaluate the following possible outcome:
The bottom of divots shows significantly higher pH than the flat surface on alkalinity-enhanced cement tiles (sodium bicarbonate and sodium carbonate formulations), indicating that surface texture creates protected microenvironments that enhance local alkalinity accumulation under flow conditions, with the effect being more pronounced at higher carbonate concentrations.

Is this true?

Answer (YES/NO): NO